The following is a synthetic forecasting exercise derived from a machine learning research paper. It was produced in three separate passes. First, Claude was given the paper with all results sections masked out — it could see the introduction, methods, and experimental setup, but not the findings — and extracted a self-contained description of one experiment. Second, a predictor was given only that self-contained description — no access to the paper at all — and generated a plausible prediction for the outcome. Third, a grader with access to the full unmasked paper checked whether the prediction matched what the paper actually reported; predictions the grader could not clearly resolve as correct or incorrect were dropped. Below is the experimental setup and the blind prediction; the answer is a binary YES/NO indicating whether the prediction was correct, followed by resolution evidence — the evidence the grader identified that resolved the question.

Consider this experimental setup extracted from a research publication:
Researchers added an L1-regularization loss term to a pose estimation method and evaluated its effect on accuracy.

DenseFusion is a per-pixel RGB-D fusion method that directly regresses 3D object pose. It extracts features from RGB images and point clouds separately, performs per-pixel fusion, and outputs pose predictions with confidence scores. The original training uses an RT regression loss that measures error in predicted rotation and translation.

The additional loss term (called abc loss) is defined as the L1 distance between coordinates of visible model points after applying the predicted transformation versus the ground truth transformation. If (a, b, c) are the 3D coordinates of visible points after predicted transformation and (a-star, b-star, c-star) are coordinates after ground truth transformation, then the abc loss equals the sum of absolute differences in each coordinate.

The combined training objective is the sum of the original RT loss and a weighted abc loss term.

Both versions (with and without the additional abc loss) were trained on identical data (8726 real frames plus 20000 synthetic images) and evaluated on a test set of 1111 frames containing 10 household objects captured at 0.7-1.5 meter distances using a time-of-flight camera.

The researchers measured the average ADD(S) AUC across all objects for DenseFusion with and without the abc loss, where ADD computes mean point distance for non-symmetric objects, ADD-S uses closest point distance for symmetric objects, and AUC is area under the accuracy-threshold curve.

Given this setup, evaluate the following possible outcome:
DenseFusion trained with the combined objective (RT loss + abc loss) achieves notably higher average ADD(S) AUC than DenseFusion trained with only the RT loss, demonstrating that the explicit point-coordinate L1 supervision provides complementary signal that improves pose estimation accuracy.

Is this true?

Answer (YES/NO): YES